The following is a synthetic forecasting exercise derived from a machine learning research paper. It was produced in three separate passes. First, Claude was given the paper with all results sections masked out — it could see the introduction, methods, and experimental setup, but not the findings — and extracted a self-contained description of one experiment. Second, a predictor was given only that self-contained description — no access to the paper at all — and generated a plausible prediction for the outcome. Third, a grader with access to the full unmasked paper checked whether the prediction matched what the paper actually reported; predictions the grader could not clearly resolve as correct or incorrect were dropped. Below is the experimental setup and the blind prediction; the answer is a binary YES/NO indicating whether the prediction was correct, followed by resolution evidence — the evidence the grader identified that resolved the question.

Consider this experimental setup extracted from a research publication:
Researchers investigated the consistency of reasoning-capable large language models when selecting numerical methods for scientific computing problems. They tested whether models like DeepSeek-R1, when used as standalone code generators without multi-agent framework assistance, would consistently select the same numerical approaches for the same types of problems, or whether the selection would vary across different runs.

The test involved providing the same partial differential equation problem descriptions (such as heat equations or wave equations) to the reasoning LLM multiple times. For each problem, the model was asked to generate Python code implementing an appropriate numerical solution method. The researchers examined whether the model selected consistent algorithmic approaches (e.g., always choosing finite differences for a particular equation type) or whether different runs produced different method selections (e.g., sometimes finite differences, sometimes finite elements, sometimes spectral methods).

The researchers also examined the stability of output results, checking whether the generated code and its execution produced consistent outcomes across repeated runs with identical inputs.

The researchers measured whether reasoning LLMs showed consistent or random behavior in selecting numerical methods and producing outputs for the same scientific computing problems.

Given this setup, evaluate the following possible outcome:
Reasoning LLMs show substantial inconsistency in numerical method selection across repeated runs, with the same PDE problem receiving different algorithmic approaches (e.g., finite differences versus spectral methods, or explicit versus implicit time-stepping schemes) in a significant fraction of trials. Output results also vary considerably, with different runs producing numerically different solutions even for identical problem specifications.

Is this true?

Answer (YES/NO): YES